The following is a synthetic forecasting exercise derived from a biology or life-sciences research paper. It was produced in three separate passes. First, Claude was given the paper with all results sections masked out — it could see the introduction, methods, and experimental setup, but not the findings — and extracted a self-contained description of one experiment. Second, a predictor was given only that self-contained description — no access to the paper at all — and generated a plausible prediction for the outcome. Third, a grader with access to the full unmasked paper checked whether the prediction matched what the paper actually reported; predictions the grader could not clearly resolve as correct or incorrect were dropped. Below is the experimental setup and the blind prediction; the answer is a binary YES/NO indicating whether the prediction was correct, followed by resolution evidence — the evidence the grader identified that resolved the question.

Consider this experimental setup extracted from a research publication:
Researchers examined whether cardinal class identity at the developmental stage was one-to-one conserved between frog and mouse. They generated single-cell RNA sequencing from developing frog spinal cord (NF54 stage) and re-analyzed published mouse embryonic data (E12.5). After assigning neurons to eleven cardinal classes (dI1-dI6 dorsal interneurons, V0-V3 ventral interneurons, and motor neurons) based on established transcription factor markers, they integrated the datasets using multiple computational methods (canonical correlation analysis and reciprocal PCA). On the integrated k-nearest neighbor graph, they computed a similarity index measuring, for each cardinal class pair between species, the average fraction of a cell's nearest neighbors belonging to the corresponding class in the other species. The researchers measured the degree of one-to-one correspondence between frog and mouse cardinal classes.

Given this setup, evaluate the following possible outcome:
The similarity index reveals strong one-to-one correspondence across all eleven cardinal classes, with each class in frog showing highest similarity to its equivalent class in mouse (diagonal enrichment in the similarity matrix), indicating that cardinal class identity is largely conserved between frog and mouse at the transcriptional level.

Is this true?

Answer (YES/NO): YES